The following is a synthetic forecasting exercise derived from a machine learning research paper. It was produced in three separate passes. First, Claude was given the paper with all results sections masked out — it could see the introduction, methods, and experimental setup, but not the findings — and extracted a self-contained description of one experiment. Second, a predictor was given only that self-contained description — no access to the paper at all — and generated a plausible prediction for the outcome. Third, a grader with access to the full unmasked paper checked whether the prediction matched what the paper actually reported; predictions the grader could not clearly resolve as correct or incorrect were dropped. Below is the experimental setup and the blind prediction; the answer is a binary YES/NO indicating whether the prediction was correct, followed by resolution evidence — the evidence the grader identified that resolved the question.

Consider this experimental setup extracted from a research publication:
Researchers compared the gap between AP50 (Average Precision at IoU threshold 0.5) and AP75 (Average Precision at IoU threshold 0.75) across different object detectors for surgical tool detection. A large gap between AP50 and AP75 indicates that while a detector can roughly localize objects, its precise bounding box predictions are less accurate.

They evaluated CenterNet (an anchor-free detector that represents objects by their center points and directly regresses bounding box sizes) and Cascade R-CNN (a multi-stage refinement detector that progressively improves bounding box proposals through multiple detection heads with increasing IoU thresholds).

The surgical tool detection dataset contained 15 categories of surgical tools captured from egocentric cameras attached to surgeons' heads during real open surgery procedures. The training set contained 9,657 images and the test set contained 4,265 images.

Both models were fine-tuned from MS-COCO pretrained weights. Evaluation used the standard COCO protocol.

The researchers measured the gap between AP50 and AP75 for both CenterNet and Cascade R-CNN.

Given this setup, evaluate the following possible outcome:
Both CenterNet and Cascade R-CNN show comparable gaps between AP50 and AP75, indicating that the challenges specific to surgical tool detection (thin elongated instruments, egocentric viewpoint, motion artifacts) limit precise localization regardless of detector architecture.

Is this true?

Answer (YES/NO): NO